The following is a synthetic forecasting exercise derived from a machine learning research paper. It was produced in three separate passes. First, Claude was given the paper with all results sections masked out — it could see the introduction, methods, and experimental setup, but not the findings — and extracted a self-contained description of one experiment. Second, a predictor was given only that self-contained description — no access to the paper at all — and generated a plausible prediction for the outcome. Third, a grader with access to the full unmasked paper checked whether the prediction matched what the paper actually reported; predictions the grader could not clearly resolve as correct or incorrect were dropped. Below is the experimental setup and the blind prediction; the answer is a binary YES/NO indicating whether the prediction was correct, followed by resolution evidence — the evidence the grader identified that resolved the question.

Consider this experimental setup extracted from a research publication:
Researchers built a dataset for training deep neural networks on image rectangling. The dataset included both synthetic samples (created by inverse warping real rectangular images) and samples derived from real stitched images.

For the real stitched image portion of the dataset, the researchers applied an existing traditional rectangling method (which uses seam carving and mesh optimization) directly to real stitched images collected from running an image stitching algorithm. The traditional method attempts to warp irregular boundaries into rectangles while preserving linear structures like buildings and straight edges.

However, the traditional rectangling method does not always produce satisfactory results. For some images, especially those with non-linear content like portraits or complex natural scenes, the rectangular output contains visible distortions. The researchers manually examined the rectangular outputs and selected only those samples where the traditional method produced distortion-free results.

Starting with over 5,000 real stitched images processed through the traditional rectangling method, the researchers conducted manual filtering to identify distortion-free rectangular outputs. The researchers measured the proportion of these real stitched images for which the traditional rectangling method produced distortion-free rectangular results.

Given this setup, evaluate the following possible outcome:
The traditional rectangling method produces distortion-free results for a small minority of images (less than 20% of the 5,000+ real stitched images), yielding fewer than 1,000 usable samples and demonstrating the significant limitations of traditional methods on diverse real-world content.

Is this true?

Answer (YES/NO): YES